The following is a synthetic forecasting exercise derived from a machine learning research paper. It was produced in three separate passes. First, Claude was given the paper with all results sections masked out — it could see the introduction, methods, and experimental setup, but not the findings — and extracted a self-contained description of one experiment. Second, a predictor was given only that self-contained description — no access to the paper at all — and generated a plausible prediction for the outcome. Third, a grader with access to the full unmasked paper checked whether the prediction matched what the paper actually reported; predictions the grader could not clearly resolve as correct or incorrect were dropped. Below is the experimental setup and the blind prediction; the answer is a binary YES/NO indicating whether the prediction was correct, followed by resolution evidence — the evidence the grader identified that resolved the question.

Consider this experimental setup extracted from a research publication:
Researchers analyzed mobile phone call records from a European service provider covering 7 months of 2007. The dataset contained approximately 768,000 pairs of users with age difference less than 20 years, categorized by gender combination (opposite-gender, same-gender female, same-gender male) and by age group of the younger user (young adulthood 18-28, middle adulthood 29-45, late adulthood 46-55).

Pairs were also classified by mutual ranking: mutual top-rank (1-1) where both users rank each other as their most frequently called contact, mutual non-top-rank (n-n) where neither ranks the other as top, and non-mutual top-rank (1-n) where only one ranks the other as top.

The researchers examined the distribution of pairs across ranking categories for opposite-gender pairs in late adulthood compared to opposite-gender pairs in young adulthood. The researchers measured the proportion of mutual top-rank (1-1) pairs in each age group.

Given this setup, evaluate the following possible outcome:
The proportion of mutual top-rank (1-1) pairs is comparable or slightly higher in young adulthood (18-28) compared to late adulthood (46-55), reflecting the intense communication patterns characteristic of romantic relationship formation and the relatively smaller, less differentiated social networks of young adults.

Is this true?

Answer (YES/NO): YES